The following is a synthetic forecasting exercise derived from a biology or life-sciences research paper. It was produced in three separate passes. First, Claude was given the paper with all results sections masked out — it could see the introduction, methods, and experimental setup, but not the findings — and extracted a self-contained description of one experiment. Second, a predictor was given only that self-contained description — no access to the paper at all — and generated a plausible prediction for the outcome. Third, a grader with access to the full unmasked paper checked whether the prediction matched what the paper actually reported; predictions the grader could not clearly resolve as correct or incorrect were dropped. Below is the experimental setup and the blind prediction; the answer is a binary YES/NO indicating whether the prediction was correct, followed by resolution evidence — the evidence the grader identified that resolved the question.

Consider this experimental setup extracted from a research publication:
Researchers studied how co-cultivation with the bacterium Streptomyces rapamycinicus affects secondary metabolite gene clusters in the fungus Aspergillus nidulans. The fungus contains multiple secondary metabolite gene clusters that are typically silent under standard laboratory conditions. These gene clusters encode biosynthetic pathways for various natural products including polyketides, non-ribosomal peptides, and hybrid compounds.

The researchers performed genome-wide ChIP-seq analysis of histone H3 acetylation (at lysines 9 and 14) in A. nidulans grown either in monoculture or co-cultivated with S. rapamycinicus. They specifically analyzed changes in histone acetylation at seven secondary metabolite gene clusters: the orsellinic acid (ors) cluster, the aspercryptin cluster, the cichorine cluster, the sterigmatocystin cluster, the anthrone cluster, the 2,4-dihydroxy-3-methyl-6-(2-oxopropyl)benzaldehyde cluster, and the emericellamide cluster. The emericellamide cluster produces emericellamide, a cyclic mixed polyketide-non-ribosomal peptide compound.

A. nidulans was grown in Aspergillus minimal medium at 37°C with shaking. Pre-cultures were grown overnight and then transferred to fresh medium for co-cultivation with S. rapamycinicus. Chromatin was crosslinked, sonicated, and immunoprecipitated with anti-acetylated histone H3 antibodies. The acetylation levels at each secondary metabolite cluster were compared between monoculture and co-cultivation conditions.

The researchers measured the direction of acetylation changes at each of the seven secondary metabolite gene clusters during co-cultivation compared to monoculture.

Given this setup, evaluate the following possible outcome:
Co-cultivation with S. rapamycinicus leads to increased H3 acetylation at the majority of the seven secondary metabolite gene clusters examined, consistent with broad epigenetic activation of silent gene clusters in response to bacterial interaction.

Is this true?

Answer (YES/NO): YES